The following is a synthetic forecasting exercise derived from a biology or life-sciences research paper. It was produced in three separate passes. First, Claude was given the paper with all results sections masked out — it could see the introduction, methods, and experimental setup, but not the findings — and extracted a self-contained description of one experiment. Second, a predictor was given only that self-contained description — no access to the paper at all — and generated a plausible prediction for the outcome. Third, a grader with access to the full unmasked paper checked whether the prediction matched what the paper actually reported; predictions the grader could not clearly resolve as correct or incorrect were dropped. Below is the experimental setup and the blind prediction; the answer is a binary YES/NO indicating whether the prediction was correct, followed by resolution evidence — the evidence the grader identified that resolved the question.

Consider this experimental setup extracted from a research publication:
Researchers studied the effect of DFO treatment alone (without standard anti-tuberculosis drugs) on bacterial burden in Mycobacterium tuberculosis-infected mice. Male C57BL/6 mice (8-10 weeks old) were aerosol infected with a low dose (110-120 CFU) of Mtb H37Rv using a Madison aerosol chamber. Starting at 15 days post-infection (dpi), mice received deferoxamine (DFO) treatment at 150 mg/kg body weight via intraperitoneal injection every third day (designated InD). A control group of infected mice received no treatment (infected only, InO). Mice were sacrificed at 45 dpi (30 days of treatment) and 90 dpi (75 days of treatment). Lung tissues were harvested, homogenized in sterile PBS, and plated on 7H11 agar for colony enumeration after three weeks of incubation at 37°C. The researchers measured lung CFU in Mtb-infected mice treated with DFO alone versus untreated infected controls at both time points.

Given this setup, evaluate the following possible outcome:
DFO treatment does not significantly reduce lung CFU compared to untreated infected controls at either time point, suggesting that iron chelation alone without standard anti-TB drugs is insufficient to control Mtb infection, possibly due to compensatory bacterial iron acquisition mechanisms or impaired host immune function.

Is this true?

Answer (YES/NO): NO